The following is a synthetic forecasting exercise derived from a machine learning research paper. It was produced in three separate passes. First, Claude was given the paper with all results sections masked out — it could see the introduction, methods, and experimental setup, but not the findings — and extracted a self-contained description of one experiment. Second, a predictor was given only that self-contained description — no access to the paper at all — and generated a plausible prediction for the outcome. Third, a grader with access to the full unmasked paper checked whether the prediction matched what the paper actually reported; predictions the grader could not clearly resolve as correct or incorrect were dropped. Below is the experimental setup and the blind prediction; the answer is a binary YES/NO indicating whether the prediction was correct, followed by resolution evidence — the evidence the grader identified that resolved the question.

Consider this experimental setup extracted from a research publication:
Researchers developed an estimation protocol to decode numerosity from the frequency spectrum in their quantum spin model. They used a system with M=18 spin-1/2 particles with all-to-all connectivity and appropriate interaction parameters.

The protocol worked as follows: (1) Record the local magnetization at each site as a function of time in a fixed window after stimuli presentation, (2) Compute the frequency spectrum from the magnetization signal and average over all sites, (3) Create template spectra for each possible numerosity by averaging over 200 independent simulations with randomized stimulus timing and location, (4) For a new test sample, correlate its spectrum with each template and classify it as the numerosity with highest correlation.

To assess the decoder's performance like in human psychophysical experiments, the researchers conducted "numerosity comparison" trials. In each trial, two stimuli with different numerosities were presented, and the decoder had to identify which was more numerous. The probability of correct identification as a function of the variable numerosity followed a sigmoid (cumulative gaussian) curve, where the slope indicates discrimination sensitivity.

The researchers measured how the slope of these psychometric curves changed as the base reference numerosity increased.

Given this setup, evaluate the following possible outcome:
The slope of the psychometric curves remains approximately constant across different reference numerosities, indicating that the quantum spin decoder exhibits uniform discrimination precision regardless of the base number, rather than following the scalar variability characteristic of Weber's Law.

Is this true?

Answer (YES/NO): NO